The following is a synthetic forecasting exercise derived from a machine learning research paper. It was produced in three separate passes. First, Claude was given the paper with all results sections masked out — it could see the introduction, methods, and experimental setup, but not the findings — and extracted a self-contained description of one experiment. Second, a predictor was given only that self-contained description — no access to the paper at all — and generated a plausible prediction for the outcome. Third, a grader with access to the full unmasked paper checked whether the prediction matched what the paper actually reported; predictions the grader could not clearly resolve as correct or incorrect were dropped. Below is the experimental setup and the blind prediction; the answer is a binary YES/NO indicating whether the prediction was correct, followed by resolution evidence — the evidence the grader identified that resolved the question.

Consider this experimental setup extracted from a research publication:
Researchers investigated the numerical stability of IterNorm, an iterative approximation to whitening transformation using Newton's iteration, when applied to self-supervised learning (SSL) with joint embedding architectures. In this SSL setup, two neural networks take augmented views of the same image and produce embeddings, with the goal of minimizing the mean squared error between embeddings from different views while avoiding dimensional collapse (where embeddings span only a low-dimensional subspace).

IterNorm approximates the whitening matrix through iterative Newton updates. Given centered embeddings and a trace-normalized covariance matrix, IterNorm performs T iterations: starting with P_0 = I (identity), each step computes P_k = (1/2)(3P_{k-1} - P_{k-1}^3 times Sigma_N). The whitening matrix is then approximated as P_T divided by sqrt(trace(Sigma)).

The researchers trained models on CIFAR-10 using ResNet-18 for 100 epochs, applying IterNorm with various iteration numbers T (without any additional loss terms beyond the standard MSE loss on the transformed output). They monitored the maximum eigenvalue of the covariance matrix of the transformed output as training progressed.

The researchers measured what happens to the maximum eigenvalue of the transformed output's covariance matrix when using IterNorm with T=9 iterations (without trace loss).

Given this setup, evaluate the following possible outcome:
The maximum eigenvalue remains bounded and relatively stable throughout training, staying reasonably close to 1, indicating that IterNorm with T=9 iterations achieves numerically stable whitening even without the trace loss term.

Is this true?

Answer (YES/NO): NO